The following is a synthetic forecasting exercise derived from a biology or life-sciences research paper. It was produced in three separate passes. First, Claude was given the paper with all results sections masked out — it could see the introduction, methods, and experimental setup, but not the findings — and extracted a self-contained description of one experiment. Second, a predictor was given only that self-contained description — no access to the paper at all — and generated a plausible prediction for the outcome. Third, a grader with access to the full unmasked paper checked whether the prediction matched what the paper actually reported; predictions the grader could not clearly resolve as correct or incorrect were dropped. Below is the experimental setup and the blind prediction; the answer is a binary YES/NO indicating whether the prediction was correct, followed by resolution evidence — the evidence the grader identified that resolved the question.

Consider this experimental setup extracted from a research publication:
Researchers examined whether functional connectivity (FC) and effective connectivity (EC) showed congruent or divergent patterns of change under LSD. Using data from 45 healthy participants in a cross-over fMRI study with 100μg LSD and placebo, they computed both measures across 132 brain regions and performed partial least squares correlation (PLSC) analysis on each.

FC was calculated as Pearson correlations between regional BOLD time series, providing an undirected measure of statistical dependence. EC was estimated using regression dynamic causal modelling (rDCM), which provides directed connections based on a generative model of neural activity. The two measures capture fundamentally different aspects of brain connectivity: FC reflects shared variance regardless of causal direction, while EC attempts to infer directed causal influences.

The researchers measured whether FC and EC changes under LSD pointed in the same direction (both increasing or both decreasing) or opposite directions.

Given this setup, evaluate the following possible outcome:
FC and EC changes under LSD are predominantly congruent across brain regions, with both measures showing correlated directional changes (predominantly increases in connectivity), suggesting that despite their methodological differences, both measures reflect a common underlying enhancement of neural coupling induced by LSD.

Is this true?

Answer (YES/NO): YES